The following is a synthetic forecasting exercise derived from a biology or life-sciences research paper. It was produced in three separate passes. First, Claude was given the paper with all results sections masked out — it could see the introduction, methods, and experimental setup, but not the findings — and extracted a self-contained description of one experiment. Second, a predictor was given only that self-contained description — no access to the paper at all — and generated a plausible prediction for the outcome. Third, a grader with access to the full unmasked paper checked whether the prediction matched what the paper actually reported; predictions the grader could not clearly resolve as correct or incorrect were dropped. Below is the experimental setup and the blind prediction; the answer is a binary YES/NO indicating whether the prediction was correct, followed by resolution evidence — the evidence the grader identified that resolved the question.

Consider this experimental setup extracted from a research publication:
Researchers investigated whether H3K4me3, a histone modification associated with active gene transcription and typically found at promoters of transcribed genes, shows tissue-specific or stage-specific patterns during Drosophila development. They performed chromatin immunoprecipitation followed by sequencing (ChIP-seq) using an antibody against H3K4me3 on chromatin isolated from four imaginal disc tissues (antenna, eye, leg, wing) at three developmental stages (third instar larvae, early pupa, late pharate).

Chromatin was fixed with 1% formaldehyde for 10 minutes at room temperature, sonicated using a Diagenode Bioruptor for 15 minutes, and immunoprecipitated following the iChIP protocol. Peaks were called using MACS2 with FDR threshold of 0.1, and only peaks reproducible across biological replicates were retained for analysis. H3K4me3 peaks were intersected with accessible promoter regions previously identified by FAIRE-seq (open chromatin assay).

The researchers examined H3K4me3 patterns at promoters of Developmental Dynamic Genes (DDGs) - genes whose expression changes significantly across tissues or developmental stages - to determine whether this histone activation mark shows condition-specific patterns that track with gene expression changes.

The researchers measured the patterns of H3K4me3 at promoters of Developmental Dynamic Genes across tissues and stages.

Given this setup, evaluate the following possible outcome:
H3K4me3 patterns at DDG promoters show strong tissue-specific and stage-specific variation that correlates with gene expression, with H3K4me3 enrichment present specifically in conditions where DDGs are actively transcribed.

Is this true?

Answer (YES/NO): NO